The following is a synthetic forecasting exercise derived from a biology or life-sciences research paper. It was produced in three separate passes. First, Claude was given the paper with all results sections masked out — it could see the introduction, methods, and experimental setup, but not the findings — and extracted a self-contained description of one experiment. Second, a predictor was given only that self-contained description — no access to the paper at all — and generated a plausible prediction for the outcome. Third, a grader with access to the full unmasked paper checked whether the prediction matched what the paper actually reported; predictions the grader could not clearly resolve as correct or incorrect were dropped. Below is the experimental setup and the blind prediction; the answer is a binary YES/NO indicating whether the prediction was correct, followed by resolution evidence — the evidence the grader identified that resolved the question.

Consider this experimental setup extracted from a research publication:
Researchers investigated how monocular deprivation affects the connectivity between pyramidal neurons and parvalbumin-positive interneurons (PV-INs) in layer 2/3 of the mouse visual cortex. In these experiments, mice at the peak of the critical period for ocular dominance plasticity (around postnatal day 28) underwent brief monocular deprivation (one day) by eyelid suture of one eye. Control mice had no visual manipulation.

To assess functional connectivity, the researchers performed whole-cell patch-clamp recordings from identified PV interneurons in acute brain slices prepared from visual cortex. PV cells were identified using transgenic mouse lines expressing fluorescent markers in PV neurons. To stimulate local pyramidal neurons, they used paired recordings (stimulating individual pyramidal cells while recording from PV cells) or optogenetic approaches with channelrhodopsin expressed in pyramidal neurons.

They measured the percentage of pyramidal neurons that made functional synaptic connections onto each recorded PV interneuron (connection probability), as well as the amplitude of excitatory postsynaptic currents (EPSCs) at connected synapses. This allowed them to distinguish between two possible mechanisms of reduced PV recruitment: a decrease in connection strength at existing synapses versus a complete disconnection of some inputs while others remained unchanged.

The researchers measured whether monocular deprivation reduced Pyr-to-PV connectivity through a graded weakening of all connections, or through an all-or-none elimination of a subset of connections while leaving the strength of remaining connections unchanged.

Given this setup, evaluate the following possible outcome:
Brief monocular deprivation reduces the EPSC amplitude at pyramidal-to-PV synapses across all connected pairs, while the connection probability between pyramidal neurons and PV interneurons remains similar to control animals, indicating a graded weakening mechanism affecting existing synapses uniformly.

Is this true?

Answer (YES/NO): NO